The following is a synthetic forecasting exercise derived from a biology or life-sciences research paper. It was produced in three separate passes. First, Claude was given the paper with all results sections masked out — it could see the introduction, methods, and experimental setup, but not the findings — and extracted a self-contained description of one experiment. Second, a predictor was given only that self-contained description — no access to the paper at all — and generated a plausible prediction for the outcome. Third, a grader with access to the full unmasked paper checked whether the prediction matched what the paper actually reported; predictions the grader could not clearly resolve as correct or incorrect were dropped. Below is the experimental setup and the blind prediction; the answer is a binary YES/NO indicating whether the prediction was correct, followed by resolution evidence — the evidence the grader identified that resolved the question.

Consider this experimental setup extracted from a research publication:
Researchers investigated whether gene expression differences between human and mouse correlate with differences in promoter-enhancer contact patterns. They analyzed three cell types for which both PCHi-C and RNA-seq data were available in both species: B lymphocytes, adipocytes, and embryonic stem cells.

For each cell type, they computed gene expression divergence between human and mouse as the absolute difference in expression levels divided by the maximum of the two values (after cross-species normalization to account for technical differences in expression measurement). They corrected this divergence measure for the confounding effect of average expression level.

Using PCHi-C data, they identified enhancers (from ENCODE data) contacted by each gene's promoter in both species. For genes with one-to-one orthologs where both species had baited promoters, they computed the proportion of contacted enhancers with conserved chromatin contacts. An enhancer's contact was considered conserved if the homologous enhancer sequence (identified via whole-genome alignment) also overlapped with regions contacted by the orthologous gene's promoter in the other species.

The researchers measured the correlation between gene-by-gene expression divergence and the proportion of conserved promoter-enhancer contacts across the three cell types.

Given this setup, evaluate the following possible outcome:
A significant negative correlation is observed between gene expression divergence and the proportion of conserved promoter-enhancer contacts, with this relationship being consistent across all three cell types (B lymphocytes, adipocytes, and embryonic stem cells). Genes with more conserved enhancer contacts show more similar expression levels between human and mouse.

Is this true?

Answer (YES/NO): NO